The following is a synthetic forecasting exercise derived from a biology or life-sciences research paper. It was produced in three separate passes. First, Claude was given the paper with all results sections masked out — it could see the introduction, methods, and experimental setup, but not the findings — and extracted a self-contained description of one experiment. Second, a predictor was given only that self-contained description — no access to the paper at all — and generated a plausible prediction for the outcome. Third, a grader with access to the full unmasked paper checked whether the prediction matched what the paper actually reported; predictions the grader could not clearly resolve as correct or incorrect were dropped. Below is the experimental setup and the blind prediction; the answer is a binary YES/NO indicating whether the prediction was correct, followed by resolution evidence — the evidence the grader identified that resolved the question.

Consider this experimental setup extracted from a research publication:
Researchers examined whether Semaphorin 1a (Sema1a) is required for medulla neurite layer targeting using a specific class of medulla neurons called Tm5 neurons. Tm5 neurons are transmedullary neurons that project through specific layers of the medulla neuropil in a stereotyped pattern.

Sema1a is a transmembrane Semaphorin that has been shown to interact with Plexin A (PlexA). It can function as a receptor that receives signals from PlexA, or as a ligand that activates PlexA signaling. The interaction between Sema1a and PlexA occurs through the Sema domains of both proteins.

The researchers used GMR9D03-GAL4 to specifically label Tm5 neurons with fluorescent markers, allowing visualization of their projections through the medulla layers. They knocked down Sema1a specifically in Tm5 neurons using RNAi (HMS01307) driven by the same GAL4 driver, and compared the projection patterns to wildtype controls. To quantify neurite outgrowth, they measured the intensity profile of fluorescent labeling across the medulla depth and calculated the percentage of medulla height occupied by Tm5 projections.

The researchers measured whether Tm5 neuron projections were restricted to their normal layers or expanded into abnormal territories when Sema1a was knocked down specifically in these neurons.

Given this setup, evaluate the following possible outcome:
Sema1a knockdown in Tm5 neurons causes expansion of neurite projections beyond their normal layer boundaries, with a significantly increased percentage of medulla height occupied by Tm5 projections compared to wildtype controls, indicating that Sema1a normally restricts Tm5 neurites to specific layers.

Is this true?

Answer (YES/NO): YES